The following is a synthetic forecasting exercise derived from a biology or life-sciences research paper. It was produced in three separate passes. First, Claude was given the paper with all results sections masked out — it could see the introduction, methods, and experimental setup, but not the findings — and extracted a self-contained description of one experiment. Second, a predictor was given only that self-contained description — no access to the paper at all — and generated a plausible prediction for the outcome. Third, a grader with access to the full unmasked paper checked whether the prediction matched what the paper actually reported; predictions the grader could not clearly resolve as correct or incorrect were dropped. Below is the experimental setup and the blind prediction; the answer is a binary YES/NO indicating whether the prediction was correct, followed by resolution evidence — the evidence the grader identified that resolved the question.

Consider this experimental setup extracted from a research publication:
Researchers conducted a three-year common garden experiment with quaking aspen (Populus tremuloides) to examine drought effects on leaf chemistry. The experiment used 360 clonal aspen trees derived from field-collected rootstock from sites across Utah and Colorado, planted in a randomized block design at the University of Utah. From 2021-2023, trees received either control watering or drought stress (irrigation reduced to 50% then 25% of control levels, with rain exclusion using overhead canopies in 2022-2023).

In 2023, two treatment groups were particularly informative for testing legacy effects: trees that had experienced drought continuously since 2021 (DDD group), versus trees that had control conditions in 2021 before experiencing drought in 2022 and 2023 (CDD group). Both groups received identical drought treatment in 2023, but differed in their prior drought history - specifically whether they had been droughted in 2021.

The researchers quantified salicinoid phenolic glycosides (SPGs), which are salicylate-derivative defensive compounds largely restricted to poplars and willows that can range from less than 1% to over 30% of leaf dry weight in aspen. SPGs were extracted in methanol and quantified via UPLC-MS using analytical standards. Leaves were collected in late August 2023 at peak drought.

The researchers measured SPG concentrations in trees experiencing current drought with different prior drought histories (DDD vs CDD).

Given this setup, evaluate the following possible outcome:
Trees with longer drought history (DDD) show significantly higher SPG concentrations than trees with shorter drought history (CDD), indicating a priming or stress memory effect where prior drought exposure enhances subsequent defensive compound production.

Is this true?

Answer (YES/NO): NO